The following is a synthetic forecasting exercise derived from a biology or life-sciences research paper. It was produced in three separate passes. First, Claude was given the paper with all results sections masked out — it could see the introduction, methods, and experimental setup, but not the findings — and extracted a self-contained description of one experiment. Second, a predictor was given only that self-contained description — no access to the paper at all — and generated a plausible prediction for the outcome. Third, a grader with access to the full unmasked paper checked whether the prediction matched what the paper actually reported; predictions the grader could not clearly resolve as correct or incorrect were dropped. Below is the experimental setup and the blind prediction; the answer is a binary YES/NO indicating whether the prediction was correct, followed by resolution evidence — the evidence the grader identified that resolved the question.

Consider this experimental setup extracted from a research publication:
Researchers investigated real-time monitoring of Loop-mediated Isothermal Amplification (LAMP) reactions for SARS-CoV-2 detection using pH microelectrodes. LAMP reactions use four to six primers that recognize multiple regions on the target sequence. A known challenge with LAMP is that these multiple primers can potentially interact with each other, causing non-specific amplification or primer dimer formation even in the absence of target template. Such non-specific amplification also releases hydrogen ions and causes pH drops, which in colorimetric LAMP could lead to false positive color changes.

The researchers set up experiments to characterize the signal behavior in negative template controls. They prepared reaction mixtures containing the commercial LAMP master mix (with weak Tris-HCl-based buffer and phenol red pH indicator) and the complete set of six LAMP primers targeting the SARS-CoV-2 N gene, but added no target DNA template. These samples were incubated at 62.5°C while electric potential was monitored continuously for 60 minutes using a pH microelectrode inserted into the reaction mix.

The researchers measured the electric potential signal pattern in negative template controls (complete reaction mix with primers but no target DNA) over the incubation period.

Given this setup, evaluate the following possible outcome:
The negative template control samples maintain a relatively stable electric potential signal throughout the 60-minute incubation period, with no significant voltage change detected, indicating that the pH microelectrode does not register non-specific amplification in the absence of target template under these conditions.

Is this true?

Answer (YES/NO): NO